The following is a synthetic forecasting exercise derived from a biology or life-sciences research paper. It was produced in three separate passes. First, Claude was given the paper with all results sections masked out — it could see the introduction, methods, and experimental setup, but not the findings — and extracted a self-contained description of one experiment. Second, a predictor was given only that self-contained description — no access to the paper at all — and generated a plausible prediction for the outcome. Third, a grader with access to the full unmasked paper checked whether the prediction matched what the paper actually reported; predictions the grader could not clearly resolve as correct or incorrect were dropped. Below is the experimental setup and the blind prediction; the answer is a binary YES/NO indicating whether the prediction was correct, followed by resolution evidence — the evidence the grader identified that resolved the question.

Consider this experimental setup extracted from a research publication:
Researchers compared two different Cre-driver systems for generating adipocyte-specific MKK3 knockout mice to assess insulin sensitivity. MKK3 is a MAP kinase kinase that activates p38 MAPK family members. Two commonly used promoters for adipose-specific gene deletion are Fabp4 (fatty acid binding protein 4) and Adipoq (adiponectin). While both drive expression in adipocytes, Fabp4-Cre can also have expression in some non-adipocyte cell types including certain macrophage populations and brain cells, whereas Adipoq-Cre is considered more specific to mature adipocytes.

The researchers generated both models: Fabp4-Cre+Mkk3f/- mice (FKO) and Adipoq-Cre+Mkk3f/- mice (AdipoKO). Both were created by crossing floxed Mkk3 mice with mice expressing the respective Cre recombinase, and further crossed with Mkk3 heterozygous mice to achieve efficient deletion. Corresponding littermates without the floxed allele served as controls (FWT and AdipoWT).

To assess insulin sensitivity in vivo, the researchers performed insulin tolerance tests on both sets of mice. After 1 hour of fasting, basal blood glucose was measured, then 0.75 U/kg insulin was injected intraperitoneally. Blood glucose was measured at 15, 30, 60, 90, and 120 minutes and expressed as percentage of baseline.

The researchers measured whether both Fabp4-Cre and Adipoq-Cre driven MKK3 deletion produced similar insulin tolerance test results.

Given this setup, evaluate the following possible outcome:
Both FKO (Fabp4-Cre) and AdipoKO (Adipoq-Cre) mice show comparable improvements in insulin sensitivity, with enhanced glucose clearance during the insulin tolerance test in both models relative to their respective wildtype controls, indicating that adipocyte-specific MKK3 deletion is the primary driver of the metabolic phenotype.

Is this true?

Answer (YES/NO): NO